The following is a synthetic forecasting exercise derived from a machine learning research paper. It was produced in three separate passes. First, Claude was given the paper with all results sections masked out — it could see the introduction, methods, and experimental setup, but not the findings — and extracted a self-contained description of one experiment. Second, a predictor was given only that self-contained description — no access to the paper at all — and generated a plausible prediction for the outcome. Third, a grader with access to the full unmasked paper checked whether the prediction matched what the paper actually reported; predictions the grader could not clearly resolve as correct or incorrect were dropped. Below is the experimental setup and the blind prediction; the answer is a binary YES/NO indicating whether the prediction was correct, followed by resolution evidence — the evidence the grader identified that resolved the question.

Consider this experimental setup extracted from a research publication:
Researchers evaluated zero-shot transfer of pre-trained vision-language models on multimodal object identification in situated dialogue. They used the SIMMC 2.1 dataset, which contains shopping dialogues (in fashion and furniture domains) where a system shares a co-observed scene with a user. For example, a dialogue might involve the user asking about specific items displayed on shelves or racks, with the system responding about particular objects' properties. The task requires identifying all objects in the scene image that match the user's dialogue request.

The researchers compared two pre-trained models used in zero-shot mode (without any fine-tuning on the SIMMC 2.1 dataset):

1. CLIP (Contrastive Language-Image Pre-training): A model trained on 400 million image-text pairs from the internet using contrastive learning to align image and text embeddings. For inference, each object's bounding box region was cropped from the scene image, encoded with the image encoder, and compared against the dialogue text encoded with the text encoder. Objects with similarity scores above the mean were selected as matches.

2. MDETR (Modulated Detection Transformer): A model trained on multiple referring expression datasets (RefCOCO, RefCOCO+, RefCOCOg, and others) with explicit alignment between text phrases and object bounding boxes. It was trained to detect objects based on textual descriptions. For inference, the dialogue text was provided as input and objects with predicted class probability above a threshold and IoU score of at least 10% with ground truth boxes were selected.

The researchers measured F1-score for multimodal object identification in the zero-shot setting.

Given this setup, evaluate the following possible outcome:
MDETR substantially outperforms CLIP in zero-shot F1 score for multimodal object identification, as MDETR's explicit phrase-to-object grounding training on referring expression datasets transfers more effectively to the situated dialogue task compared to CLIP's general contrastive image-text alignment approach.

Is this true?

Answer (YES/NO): NO